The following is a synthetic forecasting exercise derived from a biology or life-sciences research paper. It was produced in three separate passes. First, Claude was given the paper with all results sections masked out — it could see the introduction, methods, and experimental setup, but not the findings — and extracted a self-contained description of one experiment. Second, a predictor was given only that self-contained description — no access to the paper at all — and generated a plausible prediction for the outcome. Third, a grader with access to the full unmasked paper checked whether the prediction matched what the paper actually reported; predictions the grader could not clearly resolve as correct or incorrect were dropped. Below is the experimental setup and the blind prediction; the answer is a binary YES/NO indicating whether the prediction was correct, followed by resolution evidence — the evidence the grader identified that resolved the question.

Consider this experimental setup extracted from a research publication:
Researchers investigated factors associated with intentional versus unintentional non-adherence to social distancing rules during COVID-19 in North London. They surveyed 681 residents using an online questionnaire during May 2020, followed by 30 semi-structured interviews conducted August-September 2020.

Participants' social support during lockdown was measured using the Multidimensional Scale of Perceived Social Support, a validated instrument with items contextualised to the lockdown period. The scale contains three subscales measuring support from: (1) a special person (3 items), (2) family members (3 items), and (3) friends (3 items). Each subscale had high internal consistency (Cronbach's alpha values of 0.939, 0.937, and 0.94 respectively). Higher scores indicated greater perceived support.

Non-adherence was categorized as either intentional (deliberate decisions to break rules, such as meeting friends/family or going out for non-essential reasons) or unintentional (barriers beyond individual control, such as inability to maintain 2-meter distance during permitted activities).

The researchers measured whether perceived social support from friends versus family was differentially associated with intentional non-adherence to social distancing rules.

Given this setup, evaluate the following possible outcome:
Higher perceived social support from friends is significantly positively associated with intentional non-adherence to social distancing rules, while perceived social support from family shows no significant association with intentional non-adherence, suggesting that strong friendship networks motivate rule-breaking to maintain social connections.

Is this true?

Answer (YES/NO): YES